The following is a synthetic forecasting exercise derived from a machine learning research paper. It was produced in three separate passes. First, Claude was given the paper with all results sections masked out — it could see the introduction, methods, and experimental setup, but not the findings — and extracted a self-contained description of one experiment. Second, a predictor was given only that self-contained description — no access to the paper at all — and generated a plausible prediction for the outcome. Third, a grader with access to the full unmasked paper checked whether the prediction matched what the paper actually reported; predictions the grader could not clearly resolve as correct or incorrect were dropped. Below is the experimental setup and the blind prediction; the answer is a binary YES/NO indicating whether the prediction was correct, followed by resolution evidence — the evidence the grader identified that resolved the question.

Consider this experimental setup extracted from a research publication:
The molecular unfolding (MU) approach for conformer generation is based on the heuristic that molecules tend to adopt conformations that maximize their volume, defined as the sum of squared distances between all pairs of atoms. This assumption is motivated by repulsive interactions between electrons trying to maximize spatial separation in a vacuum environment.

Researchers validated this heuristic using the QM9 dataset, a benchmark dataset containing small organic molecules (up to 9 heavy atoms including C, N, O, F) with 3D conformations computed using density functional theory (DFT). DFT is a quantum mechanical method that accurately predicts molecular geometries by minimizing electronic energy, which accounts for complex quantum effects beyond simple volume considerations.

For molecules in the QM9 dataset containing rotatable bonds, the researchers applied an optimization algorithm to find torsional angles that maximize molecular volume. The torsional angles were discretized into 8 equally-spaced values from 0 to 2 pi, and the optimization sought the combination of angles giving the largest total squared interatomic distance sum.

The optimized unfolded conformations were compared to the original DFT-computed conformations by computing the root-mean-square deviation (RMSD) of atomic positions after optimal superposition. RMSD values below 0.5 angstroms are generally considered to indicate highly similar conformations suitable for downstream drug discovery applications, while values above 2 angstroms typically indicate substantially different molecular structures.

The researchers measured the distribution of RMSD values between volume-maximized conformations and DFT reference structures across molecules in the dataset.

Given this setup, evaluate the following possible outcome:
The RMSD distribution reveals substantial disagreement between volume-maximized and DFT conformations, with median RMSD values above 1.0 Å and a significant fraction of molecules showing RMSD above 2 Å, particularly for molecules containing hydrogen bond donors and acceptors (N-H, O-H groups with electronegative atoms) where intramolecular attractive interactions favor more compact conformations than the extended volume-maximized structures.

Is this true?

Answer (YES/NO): NO